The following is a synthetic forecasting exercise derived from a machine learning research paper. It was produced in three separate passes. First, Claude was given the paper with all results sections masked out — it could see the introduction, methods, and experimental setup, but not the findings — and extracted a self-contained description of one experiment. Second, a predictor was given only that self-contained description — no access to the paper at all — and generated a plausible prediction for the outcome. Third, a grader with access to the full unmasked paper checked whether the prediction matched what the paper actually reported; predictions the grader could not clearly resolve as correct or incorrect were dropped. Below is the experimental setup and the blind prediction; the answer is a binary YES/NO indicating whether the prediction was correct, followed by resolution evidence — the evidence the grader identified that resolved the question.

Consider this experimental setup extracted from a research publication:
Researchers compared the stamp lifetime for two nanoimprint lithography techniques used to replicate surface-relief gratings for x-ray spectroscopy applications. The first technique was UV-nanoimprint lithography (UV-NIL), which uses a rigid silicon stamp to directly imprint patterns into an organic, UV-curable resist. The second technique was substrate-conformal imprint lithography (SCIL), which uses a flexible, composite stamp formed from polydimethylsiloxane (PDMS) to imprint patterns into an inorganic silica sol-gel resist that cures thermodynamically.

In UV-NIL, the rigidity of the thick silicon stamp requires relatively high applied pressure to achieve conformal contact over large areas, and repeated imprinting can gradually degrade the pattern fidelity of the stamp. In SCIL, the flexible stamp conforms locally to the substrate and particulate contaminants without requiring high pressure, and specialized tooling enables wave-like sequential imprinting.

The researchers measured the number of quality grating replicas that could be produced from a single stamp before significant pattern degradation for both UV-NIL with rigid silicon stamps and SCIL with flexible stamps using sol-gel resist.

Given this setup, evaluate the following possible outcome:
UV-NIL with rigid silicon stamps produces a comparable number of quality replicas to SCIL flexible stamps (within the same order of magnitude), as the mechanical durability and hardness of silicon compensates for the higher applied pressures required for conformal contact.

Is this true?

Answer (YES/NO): NO